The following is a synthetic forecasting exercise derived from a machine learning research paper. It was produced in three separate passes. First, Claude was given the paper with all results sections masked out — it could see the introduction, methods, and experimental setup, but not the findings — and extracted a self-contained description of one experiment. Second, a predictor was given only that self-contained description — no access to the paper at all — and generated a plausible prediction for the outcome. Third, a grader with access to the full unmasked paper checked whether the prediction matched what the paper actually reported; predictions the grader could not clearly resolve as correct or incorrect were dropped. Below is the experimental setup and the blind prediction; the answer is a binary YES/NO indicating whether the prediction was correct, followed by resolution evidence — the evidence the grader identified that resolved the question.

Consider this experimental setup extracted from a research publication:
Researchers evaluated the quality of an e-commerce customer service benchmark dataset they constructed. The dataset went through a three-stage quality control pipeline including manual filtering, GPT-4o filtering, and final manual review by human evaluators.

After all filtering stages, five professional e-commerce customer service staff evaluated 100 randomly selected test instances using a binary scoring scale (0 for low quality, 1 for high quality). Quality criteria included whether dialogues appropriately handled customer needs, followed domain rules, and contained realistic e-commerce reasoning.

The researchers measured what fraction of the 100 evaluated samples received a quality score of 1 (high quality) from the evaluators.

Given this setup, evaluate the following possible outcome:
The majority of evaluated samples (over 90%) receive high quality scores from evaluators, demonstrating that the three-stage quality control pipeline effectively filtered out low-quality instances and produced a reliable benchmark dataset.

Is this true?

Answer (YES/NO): NO